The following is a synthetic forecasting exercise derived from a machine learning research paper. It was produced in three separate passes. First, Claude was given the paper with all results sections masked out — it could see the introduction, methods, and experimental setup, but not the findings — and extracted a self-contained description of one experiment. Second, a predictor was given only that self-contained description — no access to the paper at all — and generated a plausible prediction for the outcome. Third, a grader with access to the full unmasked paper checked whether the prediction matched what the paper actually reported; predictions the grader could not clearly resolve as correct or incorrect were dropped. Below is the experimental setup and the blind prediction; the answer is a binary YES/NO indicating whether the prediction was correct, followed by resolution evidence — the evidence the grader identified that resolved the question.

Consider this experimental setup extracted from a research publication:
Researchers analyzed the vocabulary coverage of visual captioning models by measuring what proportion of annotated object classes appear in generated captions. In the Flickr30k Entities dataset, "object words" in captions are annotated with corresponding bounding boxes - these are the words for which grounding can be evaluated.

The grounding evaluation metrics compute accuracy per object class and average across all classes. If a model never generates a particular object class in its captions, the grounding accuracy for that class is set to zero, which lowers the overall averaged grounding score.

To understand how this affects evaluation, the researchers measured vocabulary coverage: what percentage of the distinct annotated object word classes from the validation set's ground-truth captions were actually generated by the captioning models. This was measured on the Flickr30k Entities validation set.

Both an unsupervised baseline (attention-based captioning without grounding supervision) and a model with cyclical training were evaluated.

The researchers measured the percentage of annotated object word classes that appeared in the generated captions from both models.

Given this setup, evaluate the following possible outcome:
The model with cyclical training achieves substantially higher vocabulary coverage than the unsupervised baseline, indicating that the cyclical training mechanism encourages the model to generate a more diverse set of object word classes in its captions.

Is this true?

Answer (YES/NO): NO